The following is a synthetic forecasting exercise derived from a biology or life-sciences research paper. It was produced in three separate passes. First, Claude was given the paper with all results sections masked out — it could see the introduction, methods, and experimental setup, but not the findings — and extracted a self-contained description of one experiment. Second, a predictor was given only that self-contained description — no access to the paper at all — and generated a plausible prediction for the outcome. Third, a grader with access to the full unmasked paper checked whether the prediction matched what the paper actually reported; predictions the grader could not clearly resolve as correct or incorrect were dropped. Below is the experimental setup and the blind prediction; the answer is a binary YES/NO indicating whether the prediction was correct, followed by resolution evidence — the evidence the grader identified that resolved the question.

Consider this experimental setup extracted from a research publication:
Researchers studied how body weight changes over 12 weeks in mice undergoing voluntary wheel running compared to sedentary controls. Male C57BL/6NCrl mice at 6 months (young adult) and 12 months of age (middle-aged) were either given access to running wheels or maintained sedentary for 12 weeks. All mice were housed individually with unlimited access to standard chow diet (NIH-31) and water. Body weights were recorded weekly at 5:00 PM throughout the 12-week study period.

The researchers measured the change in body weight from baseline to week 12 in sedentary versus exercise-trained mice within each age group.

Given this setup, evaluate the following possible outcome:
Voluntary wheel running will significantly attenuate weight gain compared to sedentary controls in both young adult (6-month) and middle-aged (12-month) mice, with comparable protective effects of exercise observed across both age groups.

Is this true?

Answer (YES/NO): NO